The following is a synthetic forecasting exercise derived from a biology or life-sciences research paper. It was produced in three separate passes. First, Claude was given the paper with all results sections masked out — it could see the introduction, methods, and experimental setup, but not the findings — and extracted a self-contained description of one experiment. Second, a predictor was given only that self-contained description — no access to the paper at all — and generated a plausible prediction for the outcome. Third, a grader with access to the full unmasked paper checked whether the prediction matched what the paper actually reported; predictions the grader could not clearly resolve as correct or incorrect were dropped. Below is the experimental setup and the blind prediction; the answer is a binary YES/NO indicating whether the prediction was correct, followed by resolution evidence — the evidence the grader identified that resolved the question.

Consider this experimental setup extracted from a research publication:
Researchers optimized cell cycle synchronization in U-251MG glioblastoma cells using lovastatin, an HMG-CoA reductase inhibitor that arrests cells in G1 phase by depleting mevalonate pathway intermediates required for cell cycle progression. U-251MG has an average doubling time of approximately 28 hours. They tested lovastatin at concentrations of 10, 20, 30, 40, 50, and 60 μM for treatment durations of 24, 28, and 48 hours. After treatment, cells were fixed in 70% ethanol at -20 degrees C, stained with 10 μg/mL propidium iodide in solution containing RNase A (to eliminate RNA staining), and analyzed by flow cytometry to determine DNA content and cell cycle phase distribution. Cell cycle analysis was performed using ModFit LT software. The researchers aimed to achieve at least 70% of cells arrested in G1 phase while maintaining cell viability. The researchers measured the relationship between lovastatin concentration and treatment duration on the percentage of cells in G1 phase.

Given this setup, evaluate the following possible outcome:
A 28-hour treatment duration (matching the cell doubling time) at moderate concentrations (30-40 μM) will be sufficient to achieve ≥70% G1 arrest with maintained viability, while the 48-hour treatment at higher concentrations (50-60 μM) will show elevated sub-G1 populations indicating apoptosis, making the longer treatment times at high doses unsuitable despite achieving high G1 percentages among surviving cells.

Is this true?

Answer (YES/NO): NO